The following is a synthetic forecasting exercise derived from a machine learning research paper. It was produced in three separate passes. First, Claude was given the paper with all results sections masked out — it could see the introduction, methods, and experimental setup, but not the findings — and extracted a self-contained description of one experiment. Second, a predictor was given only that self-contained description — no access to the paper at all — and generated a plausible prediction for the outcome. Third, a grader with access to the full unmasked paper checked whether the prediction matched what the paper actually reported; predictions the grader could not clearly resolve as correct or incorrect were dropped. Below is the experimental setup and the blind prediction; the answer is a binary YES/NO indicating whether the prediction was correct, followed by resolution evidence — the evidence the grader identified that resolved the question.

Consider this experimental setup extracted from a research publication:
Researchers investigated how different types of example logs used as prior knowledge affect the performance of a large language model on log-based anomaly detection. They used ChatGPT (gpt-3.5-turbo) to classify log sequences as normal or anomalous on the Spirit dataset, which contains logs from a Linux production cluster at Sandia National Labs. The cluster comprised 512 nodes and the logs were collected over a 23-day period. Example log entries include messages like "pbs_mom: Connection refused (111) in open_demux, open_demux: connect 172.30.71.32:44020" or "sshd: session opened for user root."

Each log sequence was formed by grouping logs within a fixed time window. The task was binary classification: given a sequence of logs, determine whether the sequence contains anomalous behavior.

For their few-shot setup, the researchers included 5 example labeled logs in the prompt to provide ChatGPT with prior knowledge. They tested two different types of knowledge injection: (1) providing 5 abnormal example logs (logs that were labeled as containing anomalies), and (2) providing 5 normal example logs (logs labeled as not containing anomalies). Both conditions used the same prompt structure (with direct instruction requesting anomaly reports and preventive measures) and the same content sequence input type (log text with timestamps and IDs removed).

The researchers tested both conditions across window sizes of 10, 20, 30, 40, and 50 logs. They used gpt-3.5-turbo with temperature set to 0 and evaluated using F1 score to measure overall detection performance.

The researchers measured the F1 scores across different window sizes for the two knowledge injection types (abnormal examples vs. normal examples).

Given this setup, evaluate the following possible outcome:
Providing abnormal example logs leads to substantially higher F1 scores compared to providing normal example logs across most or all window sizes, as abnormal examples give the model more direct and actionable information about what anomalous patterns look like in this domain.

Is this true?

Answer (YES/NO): NO